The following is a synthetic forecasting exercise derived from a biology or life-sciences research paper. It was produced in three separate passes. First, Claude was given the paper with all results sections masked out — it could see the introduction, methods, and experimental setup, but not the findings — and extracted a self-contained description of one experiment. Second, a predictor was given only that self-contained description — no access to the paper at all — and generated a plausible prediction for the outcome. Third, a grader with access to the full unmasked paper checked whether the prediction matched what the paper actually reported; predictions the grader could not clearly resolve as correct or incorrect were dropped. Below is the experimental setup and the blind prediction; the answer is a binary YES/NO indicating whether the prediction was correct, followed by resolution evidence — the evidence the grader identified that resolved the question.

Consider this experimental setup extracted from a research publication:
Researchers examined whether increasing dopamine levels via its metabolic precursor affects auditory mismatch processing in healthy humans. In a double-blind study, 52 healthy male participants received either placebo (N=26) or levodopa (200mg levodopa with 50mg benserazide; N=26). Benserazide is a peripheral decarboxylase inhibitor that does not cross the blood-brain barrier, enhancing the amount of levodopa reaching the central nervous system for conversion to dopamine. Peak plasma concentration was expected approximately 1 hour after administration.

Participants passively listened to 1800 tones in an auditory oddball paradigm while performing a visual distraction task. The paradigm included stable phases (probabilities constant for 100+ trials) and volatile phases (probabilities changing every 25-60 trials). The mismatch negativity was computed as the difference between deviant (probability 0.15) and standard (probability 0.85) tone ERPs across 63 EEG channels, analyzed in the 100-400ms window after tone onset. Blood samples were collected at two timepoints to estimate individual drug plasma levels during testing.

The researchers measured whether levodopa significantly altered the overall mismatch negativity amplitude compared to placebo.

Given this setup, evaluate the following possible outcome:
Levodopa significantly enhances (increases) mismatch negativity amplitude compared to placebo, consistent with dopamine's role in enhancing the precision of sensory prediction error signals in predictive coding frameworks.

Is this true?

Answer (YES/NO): NO